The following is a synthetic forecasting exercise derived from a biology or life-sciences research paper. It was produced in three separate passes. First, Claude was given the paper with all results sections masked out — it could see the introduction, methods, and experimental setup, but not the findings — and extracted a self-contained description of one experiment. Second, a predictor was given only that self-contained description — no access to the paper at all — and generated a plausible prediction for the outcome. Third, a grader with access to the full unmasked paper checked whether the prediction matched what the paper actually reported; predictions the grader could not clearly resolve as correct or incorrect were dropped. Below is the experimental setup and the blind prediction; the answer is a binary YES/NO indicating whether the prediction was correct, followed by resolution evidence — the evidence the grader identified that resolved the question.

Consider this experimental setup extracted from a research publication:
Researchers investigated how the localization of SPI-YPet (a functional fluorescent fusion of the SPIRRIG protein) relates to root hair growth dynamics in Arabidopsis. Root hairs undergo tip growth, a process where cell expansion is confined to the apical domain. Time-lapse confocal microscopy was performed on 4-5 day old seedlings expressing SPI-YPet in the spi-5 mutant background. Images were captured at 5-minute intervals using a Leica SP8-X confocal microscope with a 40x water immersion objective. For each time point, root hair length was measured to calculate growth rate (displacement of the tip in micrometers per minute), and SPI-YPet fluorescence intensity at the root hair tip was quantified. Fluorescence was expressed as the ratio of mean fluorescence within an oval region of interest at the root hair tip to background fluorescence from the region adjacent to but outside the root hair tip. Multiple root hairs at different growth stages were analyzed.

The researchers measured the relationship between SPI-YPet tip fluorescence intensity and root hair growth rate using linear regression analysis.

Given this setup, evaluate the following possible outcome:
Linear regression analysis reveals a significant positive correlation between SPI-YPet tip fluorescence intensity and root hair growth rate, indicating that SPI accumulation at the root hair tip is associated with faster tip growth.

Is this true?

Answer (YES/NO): YES